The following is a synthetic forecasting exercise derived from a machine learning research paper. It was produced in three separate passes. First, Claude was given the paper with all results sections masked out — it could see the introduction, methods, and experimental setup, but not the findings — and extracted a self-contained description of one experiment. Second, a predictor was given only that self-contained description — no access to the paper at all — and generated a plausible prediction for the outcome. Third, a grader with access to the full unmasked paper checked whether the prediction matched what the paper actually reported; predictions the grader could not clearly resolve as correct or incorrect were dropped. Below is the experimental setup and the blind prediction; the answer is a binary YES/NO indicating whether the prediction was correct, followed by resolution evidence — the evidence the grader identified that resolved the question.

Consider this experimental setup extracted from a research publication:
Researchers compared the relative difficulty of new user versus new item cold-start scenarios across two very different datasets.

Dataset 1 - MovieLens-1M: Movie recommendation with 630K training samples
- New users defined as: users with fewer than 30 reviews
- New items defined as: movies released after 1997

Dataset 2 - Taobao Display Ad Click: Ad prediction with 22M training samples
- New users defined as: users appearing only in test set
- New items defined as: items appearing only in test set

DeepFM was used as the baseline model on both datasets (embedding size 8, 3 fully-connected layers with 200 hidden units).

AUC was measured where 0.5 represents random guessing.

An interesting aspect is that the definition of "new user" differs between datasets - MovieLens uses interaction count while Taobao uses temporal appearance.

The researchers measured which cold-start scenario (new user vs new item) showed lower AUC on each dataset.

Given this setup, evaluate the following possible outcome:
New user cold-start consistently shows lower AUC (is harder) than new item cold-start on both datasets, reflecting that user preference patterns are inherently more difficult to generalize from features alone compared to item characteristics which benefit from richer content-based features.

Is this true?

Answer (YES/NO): NO